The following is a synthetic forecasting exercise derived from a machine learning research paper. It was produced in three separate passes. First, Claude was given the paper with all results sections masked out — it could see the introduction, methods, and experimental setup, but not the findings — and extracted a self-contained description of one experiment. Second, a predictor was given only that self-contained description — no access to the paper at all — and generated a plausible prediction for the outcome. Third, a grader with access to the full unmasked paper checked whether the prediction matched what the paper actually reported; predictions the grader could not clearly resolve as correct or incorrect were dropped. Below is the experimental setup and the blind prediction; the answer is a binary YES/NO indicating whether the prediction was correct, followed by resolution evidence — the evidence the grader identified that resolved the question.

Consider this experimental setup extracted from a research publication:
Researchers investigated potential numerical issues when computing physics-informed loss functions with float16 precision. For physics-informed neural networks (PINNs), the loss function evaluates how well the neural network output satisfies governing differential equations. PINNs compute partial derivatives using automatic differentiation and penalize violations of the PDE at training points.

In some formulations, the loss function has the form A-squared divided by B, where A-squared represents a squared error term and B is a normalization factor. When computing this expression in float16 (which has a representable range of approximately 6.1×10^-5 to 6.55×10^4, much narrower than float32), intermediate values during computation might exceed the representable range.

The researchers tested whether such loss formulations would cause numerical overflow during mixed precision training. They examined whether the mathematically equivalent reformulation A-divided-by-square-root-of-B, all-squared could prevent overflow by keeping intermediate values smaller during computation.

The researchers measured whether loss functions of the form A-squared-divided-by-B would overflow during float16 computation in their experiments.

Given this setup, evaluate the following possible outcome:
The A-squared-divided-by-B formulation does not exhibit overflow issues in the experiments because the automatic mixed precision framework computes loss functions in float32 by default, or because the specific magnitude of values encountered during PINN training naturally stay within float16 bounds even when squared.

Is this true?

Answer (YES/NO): NO